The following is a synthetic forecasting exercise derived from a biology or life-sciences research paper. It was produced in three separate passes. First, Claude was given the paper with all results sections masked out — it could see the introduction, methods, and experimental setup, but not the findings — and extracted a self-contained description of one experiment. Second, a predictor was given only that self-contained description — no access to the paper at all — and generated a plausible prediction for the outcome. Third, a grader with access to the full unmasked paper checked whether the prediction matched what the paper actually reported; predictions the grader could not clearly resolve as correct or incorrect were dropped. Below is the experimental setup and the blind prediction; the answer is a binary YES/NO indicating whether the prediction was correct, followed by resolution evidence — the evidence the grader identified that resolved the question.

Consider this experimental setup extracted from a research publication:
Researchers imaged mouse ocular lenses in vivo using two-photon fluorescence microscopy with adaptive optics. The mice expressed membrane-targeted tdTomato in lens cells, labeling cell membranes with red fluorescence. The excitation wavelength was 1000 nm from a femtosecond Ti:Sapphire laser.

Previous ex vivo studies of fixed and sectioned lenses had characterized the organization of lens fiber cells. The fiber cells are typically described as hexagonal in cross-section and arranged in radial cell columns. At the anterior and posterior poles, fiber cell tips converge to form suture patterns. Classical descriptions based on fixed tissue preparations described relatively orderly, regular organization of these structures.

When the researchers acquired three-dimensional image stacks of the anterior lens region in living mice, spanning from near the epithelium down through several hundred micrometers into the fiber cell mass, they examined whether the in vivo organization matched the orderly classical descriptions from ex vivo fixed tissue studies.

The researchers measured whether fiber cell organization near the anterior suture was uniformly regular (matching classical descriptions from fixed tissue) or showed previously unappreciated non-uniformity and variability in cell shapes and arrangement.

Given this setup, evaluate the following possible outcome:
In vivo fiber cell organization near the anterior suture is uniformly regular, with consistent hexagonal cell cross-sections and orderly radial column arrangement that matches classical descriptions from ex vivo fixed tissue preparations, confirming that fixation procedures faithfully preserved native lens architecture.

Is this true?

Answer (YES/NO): NO